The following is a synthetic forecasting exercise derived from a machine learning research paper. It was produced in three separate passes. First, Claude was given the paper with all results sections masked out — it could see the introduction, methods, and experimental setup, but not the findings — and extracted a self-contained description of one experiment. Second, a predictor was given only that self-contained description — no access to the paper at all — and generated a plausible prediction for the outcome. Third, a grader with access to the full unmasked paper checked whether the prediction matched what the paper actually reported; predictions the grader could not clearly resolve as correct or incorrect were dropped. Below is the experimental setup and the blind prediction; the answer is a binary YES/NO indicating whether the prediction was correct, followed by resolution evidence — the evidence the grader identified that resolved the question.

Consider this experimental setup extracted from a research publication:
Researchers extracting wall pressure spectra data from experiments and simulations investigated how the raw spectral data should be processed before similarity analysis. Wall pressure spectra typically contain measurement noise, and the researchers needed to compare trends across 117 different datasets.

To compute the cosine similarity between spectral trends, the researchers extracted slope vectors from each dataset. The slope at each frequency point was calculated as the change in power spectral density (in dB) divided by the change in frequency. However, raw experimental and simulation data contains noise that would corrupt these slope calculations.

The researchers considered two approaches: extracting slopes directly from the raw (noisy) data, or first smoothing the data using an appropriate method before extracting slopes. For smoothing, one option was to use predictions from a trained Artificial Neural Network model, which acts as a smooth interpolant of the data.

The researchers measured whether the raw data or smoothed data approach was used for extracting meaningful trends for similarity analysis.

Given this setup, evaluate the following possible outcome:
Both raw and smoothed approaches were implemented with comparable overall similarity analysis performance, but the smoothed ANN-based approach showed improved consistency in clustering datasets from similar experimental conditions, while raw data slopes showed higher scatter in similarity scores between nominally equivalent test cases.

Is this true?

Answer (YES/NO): NO